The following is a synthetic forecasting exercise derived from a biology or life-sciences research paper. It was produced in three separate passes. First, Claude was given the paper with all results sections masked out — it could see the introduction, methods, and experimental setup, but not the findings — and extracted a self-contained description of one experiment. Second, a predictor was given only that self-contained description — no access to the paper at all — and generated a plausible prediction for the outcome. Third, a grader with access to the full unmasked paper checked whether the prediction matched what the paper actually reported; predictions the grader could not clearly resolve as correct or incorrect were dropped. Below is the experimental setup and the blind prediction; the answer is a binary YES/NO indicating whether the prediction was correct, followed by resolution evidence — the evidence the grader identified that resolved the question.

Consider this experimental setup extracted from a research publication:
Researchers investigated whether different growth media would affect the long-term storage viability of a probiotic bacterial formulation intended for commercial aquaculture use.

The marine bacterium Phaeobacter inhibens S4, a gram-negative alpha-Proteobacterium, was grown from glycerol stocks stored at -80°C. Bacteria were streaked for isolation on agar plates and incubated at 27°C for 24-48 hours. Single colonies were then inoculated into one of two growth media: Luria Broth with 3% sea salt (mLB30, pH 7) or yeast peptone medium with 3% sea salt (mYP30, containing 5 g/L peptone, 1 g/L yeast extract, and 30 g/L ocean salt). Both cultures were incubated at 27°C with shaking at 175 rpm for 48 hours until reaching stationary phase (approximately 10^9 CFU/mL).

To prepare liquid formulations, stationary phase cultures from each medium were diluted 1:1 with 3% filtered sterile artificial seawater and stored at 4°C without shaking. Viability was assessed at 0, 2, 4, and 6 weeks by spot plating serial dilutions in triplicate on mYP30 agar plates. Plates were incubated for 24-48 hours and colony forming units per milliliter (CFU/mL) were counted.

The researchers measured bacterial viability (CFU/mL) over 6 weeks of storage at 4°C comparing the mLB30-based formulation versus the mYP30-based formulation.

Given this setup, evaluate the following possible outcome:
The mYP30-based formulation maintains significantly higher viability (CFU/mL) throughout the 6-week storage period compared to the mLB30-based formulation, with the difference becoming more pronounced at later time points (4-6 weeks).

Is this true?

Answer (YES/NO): NO